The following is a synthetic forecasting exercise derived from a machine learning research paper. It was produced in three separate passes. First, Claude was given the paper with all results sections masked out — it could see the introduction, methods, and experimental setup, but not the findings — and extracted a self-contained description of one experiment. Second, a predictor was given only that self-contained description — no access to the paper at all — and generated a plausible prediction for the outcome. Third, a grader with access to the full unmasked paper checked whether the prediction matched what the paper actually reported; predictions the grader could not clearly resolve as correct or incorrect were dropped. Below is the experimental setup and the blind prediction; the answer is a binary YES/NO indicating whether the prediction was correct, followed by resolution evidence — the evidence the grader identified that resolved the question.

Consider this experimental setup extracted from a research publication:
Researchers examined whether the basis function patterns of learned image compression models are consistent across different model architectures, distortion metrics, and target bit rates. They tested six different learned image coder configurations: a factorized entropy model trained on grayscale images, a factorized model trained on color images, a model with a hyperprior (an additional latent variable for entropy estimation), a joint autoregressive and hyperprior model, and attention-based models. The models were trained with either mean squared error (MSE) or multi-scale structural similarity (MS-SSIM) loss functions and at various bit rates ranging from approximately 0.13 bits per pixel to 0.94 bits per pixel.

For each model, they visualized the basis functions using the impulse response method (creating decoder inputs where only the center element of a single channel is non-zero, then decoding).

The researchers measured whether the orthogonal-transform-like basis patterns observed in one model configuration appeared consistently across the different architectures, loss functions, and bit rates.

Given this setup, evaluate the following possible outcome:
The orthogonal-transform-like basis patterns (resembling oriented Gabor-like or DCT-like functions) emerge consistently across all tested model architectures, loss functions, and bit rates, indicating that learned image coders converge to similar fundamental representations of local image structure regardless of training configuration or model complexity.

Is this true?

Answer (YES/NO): YES